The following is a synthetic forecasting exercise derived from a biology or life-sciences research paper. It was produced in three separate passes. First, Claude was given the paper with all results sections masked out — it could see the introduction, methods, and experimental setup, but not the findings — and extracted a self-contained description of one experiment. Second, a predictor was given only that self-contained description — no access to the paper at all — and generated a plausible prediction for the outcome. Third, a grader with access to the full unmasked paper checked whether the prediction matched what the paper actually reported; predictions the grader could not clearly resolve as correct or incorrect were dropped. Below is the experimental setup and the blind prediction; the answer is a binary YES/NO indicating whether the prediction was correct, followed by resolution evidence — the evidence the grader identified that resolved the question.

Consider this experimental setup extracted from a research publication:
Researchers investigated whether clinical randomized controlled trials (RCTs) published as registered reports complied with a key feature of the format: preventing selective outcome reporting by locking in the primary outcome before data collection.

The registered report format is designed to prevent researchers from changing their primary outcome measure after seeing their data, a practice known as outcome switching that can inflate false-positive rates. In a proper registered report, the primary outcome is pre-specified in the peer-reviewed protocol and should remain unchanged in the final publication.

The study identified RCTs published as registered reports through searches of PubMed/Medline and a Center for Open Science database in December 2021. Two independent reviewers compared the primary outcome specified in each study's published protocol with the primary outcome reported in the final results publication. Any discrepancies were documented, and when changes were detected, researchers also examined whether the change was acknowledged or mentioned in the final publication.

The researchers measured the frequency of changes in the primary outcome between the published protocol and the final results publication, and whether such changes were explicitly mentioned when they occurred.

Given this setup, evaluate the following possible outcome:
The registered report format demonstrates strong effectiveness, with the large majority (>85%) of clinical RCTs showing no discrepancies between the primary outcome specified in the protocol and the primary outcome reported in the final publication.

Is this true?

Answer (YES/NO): NO